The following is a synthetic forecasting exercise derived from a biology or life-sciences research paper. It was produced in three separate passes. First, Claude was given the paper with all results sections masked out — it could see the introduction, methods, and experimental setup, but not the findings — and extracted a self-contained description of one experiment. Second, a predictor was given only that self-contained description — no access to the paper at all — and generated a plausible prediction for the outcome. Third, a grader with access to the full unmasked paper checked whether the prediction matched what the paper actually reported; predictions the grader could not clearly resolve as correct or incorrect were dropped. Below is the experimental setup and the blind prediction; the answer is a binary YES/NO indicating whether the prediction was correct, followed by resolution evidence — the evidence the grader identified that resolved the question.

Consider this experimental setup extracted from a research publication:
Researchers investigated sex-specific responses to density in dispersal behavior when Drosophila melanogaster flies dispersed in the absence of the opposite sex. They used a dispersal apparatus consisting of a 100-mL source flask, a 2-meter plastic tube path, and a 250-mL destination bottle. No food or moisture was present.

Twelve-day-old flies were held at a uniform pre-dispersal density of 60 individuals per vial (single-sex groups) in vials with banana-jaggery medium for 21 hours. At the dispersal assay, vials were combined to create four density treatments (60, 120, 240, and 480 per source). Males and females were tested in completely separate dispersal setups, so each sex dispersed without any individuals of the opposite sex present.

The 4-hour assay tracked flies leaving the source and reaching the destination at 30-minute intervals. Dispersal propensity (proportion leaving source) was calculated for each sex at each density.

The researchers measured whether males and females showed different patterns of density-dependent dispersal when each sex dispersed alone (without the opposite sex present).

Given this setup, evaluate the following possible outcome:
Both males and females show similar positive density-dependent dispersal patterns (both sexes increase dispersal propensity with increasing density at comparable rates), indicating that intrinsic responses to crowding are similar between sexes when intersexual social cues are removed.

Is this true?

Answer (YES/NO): NO